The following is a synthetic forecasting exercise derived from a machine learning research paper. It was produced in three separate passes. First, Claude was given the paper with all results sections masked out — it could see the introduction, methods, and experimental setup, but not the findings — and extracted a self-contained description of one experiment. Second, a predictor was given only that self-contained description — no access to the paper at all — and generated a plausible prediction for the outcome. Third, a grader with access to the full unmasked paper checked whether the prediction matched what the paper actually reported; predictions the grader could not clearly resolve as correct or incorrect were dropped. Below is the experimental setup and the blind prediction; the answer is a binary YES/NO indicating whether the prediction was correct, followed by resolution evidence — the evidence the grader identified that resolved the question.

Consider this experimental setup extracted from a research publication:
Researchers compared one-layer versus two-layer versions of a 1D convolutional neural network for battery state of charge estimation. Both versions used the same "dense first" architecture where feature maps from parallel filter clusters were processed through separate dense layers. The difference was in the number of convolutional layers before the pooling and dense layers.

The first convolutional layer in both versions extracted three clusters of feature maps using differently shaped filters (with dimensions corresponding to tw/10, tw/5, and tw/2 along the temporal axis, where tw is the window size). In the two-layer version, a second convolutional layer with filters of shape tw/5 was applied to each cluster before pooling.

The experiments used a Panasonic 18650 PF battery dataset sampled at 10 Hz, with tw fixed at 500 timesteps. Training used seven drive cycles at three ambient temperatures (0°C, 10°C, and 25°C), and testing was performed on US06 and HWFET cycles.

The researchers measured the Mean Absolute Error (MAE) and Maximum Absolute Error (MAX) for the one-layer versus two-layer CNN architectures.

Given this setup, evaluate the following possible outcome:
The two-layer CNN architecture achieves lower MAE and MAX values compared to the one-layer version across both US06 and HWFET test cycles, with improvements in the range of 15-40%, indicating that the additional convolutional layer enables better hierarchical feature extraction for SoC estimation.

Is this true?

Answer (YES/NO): NO